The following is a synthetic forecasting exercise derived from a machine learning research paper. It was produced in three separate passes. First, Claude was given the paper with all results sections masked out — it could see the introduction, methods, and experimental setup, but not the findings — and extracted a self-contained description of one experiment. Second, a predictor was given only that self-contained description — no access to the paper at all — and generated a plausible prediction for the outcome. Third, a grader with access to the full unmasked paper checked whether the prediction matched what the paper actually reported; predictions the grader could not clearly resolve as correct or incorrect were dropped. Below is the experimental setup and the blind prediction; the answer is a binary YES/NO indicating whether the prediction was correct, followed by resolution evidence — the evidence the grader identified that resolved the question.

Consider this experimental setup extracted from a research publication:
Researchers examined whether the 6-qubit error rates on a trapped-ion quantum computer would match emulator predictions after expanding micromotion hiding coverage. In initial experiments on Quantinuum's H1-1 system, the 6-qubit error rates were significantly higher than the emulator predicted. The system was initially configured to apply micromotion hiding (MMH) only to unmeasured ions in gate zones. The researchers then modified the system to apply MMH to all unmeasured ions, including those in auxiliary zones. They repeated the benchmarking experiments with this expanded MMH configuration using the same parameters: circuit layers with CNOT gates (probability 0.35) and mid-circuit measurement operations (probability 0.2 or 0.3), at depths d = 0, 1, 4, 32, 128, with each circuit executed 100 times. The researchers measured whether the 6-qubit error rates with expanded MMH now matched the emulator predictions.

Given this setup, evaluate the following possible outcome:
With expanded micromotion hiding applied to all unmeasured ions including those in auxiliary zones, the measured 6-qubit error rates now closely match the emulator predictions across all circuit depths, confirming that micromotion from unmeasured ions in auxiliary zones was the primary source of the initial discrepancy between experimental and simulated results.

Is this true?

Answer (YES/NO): NO